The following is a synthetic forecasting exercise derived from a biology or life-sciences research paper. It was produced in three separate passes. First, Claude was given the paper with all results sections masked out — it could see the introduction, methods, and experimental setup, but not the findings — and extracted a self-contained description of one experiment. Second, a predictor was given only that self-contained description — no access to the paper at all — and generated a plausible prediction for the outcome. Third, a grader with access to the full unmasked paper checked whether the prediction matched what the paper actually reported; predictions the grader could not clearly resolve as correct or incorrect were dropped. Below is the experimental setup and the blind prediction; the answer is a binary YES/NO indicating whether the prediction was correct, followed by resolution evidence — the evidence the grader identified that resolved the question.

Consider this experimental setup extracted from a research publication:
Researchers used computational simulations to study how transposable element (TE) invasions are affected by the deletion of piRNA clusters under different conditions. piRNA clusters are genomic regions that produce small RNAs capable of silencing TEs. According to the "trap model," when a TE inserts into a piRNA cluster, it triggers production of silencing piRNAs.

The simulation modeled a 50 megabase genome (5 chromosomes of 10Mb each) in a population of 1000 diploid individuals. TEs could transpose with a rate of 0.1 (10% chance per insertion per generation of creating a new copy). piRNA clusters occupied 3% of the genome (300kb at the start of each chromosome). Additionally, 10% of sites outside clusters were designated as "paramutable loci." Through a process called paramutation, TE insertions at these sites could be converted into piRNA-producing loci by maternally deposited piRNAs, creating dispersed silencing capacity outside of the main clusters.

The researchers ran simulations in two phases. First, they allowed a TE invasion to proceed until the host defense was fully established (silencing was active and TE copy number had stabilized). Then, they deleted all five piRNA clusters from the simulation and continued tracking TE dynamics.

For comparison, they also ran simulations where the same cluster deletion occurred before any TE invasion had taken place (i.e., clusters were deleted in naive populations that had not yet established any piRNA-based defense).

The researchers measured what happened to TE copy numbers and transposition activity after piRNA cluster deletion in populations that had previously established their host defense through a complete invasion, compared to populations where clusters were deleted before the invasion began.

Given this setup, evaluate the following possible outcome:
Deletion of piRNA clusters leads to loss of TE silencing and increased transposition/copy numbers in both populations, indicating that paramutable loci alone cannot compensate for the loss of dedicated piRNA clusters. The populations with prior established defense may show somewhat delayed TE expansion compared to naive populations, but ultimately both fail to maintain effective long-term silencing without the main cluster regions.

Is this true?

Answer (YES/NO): NO